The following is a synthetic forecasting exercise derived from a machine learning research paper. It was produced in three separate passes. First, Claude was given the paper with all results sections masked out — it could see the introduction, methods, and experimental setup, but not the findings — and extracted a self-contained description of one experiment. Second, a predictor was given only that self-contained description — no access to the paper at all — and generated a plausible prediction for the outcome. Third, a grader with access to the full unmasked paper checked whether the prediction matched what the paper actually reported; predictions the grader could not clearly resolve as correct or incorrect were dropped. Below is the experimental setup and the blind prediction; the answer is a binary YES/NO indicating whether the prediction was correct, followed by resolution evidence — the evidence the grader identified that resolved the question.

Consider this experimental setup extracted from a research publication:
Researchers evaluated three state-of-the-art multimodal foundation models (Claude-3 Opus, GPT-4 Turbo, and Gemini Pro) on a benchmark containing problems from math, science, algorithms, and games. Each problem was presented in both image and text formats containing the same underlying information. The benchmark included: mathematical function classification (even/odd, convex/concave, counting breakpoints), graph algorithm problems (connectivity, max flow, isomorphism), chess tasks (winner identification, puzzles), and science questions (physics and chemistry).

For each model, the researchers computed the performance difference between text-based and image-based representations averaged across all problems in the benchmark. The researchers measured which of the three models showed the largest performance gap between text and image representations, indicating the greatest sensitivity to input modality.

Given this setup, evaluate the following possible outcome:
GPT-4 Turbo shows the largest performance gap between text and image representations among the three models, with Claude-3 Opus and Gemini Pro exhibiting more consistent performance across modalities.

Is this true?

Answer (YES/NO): NO